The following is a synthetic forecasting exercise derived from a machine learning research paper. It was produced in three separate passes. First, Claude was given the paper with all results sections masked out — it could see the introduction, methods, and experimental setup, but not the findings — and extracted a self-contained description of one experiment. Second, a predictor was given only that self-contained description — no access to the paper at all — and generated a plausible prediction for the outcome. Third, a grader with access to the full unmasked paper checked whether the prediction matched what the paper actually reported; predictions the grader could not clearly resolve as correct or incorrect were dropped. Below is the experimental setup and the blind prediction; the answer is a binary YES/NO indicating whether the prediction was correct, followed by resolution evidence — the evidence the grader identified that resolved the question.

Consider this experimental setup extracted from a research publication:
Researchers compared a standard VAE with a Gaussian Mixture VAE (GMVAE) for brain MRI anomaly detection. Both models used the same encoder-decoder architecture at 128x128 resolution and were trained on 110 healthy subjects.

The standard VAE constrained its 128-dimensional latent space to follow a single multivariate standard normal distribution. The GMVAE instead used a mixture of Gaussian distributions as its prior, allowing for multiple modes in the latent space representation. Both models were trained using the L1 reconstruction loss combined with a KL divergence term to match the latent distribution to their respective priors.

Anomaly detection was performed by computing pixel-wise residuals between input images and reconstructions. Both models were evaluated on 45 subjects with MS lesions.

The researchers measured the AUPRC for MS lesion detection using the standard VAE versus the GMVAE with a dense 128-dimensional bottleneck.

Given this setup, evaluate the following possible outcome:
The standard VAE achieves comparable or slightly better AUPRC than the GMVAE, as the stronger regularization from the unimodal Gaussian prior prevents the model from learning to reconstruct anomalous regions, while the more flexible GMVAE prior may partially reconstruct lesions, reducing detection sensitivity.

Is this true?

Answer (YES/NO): YES